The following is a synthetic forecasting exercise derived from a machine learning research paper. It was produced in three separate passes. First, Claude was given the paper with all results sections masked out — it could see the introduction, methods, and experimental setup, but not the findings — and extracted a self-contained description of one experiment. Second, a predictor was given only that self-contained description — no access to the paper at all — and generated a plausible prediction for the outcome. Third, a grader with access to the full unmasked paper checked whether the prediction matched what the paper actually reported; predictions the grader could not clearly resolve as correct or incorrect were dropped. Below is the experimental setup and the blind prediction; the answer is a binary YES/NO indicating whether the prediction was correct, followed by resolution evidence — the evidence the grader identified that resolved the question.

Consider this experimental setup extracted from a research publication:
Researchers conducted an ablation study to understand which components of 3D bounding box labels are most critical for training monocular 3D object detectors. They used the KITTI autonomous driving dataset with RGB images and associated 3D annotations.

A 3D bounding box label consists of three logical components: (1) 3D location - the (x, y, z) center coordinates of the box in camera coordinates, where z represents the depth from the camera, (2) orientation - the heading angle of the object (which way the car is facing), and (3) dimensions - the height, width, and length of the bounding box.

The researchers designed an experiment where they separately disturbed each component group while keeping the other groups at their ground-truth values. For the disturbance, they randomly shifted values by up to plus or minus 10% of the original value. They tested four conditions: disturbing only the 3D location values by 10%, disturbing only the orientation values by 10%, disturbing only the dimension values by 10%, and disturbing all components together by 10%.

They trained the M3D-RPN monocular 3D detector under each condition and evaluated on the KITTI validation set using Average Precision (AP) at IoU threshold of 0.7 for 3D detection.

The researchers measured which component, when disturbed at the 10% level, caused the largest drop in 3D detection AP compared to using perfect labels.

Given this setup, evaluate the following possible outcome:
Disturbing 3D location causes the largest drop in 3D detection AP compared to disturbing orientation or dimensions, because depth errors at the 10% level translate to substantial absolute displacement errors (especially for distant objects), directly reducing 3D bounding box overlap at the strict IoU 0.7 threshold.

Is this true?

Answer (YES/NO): YES